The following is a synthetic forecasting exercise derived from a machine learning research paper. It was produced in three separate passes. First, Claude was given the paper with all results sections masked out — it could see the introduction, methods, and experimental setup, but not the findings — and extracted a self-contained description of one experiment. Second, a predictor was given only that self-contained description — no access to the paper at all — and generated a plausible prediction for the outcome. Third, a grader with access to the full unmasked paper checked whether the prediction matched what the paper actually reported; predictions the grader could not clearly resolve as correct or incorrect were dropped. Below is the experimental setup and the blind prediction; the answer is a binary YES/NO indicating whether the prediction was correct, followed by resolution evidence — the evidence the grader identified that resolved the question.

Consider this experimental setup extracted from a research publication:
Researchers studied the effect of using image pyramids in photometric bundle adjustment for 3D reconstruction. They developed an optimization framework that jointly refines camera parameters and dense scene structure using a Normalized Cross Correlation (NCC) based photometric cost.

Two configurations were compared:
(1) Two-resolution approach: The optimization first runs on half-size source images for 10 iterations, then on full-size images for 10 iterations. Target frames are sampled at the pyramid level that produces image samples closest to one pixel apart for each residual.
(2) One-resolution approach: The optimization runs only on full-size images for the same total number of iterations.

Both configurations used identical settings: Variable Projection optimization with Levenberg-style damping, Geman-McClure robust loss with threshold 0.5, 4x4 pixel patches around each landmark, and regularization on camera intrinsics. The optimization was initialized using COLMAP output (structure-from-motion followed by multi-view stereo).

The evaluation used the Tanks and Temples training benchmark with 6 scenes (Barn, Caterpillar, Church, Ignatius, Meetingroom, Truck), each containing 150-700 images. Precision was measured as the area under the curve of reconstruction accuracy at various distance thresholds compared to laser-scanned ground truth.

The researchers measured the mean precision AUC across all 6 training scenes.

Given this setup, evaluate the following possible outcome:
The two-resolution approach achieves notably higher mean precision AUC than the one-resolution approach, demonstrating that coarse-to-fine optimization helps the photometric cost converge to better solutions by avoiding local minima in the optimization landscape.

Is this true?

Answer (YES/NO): YES